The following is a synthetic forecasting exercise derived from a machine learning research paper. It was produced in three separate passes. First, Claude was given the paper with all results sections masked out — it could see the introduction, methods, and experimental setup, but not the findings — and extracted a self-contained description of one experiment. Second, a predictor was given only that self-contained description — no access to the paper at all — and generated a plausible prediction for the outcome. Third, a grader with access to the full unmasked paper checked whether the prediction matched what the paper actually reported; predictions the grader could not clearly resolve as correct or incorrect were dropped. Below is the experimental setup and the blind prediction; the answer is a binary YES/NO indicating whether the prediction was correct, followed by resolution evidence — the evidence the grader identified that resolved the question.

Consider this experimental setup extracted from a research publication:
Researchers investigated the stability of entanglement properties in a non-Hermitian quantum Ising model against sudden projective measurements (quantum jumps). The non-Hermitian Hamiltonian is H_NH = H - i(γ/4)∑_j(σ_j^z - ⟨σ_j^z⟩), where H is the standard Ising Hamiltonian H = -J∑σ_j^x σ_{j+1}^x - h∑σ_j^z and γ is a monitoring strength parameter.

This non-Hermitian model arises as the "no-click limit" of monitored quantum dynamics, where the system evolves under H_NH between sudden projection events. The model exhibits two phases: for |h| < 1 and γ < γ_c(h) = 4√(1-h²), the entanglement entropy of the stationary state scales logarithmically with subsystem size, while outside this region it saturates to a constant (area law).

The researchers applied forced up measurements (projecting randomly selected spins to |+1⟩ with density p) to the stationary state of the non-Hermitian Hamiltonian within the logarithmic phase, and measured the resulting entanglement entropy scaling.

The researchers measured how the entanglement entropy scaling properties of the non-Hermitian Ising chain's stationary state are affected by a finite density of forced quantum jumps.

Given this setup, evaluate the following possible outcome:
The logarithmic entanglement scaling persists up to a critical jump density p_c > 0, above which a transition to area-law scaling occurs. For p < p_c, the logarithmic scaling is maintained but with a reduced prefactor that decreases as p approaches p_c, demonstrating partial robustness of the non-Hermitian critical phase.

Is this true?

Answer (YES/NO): NO